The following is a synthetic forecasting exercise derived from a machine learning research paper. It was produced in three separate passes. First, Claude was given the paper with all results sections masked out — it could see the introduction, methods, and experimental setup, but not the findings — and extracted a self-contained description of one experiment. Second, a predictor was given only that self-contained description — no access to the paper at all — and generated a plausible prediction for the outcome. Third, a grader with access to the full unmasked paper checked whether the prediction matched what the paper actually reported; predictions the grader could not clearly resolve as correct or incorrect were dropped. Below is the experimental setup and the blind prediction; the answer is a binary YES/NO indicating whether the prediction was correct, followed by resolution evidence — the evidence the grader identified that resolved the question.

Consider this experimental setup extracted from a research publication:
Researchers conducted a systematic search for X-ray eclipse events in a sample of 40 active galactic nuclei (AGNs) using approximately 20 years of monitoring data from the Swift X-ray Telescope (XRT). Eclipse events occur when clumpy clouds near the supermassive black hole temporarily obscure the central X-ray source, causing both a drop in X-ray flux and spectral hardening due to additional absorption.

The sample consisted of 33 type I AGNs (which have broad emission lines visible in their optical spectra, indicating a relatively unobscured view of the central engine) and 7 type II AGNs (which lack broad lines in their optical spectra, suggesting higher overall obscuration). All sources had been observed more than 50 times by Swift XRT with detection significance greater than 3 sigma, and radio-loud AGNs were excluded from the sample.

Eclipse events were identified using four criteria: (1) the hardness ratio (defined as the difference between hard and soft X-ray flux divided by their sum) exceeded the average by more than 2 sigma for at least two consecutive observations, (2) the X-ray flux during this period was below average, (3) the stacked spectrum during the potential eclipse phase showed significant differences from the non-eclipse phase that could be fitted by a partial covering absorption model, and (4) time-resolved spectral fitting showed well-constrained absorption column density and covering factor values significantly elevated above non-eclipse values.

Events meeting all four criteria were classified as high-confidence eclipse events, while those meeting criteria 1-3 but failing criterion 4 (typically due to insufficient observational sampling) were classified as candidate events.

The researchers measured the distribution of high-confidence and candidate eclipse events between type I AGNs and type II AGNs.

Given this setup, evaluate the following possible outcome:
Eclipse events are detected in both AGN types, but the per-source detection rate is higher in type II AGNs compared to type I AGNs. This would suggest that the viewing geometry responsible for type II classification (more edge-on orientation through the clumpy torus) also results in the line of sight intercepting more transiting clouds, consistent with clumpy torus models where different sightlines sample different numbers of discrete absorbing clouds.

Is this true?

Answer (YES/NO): NO